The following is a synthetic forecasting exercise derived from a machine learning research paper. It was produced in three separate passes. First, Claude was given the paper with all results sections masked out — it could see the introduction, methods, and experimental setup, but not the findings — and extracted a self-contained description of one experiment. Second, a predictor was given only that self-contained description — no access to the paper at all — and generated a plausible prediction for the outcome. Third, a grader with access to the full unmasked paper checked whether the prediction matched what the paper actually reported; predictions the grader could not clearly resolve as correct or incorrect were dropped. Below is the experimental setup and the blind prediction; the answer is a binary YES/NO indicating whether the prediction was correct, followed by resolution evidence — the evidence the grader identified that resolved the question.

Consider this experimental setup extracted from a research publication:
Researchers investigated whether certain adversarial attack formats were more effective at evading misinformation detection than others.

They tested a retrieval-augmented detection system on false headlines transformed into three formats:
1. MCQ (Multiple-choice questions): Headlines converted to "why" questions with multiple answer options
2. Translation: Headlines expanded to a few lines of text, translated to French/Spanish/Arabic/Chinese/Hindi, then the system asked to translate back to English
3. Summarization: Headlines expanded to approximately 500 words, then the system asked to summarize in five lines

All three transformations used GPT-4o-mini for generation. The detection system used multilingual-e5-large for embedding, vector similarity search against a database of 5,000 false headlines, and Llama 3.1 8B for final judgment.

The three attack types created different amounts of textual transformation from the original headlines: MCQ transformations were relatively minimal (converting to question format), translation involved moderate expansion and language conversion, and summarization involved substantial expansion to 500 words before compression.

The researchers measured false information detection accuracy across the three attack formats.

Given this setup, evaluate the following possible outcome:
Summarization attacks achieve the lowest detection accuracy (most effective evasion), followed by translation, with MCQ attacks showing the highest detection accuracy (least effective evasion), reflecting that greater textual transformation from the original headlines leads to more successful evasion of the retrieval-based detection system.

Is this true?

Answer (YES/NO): NO